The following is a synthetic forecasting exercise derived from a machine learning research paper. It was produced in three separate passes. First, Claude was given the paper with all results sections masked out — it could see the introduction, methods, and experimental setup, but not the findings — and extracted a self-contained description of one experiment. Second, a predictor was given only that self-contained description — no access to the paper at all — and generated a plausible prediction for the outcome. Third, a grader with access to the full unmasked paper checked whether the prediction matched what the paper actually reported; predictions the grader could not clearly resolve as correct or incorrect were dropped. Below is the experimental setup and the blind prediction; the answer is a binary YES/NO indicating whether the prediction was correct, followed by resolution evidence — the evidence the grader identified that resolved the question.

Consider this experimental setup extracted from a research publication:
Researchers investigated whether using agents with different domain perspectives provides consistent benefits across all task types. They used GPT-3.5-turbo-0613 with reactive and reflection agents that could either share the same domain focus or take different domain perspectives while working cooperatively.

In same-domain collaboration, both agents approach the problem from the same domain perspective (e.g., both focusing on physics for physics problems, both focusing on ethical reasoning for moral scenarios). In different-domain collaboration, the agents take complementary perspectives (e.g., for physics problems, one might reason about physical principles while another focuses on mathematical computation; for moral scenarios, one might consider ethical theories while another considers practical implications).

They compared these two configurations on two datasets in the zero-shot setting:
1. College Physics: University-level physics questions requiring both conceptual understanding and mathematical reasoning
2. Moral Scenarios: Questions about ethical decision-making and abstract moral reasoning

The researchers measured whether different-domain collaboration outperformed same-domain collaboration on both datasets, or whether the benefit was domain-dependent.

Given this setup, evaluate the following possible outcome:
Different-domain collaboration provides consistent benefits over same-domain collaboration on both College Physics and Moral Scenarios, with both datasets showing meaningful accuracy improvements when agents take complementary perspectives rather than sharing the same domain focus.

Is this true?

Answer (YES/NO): NO